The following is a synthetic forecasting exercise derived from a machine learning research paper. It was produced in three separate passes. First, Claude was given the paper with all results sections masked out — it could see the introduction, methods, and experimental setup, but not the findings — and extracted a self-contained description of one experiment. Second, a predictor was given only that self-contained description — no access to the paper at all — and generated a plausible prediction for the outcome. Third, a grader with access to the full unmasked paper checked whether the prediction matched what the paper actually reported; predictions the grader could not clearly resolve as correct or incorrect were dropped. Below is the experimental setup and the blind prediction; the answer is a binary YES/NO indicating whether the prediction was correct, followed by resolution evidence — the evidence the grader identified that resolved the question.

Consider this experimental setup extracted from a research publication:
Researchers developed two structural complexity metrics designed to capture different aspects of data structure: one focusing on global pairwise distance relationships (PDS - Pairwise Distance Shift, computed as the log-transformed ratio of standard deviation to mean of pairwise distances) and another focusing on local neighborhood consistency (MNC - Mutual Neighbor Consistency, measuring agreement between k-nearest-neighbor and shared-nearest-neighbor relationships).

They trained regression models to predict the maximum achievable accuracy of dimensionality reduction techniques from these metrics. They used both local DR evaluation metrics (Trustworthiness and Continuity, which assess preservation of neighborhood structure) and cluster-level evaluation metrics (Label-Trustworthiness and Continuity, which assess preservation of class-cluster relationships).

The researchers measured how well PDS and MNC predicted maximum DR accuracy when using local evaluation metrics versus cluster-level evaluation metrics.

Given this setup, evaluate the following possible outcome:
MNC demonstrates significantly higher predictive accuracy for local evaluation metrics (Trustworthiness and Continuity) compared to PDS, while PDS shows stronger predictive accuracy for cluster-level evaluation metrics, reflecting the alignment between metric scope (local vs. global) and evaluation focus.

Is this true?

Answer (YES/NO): NO